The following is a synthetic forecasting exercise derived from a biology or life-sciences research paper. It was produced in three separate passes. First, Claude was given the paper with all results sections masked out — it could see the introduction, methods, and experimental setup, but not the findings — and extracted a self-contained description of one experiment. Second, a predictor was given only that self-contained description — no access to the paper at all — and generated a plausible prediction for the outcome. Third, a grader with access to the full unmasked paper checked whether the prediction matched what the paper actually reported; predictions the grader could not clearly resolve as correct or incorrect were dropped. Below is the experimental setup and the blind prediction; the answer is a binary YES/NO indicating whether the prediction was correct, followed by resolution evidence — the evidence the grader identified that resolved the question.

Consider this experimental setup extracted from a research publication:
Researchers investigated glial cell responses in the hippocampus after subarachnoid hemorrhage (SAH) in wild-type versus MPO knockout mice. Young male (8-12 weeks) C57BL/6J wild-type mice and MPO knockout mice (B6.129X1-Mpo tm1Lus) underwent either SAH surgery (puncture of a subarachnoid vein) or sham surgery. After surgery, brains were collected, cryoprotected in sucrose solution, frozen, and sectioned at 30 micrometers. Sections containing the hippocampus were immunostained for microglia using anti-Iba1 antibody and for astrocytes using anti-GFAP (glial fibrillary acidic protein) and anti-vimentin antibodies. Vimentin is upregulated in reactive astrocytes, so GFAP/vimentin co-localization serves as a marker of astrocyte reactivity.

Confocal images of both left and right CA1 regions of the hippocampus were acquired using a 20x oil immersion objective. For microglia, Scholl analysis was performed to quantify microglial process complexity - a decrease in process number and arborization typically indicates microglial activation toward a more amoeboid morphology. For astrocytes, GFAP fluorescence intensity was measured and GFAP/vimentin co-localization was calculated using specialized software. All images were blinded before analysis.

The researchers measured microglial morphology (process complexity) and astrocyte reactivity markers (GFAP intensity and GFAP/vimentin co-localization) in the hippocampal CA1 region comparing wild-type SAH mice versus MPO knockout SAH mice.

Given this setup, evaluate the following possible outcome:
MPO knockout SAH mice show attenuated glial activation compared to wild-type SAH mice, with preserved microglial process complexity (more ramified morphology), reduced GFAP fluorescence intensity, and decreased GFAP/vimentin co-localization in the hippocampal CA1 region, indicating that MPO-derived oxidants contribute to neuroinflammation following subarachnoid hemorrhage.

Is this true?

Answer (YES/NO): NO